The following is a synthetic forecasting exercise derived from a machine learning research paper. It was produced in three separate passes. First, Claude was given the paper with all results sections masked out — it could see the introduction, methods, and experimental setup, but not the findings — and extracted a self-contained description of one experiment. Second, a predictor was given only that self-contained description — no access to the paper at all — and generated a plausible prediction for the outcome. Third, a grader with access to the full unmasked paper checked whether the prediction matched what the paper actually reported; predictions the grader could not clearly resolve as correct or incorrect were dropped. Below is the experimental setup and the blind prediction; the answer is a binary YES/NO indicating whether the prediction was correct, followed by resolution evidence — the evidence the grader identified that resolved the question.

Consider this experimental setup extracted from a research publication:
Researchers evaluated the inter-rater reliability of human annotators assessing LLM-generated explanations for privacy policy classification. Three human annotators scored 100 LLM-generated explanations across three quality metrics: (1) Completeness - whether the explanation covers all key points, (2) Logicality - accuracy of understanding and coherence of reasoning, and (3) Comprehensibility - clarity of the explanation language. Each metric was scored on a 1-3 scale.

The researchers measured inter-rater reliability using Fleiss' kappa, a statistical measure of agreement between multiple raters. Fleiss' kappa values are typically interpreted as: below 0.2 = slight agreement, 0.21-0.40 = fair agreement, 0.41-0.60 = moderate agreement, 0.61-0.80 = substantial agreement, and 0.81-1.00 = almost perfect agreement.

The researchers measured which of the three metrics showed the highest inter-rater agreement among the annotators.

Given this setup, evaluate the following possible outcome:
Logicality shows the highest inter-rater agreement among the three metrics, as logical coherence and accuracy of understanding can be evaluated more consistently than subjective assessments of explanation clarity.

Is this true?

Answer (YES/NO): NO